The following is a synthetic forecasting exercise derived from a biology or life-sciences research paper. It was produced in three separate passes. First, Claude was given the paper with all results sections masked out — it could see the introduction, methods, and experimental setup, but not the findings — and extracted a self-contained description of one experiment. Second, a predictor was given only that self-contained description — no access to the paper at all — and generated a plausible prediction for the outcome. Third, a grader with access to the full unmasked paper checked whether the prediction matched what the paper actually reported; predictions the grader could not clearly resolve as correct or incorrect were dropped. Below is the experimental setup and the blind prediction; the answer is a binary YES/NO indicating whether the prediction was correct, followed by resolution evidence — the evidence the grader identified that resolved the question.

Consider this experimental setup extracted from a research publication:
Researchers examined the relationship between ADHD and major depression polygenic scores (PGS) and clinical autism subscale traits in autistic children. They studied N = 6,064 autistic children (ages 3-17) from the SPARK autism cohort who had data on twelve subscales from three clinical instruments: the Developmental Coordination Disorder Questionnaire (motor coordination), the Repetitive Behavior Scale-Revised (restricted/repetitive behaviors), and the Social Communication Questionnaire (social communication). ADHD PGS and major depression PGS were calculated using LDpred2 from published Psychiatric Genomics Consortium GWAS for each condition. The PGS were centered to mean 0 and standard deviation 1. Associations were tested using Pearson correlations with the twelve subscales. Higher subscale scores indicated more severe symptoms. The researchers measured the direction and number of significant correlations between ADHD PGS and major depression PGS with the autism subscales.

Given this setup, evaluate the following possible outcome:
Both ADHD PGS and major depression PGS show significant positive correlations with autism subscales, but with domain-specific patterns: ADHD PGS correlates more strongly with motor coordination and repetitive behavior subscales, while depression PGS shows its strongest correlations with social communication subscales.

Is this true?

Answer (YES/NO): NO